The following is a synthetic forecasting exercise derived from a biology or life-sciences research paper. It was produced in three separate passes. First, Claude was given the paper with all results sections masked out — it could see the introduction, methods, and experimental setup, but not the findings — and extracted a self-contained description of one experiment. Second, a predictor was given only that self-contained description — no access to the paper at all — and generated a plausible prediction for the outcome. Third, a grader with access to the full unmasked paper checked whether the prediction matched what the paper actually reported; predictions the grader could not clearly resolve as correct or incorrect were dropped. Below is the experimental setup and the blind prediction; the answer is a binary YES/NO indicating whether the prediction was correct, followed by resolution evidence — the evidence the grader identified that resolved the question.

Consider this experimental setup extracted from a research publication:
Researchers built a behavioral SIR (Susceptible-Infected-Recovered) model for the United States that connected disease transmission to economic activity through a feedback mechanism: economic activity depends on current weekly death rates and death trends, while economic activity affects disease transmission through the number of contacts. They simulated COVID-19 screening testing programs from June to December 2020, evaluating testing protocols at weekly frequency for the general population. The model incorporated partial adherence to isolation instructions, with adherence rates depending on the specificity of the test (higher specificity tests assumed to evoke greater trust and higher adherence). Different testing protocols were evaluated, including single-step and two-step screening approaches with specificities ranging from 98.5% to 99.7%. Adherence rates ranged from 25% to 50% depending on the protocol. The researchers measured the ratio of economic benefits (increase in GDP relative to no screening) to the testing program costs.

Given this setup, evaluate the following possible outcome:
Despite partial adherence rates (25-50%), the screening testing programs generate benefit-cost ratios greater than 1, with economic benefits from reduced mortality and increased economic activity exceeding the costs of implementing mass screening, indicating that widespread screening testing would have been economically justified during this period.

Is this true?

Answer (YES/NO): YES